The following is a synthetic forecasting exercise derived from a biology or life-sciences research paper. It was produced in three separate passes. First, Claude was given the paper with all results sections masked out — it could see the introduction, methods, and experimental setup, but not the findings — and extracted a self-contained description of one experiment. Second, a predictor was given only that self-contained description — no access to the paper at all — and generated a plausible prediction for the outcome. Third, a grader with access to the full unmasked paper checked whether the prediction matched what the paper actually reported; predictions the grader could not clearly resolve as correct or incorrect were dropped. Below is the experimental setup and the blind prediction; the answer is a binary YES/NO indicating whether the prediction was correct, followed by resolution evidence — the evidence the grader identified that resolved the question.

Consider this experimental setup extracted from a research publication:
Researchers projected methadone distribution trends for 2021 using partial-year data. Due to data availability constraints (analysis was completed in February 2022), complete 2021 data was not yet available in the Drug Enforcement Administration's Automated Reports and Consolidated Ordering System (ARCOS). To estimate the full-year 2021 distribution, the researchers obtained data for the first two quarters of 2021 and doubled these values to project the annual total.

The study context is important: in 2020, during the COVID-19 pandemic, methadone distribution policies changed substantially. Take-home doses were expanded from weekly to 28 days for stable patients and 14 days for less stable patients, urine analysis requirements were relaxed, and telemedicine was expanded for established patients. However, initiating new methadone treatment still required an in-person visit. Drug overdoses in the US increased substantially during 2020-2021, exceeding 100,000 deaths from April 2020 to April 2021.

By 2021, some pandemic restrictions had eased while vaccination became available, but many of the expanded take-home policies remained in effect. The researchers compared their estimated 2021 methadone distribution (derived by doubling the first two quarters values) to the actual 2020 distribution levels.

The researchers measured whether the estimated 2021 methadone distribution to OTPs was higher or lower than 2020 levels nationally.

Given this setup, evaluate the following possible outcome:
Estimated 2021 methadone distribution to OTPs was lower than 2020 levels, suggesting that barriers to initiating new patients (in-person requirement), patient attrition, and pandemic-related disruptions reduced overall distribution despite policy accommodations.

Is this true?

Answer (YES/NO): YES